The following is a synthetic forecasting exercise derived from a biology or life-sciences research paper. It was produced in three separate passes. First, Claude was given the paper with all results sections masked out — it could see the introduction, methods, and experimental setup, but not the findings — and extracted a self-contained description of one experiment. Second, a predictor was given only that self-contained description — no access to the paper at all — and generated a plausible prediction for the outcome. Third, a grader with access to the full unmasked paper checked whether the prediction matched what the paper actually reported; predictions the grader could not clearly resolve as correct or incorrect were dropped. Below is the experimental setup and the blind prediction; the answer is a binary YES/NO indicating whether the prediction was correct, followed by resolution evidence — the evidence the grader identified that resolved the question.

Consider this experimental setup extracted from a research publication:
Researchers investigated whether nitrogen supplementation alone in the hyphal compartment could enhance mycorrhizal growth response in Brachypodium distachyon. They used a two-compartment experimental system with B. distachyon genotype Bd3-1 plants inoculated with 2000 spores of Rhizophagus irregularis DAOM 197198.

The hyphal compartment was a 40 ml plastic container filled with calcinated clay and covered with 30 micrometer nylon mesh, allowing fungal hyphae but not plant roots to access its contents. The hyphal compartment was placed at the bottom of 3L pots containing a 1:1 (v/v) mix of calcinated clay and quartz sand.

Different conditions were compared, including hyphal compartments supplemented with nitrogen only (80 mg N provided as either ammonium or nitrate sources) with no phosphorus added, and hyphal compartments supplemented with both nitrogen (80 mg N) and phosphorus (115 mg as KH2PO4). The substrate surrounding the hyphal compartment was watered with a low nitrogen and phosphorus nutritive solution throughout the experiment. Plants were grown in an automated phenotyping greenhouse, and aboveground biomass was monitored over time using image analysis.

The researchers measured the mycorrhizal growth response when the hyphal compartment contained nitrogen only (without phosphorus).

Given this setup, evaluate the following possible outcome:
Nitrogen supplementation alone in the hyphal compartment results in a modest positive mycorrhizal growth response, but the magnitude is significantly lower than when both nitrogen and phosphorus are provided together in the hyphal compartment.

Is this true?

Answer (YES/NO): NO